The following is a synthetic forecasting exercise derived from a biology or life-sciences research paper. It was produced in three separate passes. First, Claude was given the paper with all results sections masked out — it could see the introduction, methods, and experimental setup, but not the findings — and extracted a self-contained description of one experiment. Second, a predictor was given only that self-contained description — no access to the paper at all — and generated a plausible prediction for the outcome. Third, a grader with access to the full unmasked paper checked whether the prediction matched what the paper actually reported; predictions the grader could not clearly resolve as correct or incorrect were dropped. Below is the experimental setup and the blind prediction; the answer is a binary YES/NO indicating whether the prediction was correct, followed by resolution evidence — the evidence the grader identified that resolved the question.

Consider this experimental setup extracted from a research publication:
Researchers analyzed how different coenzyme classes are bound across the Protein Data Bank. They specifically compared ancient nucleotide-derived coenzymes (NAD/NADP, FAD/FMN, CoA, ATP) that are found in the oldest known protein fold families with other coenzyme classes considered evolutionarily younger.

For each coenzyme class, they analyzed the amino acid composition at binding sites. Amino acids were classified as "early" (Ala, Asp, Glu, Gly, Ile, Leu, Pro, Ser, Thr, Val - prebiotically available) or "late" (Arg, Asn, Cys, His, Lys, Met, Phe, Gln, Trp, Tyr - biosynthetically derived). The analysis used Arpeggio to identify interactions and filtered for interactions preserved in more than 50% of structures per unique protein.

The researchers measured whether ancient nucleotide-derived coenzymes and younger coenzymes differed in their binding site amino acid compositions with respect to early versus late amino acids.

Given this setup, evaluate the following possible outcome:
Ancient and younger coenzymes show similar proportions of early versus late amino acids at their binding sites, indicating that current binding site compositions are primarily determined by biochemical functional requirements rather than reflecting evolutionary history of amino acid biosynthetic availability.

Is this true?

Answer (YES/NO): NO